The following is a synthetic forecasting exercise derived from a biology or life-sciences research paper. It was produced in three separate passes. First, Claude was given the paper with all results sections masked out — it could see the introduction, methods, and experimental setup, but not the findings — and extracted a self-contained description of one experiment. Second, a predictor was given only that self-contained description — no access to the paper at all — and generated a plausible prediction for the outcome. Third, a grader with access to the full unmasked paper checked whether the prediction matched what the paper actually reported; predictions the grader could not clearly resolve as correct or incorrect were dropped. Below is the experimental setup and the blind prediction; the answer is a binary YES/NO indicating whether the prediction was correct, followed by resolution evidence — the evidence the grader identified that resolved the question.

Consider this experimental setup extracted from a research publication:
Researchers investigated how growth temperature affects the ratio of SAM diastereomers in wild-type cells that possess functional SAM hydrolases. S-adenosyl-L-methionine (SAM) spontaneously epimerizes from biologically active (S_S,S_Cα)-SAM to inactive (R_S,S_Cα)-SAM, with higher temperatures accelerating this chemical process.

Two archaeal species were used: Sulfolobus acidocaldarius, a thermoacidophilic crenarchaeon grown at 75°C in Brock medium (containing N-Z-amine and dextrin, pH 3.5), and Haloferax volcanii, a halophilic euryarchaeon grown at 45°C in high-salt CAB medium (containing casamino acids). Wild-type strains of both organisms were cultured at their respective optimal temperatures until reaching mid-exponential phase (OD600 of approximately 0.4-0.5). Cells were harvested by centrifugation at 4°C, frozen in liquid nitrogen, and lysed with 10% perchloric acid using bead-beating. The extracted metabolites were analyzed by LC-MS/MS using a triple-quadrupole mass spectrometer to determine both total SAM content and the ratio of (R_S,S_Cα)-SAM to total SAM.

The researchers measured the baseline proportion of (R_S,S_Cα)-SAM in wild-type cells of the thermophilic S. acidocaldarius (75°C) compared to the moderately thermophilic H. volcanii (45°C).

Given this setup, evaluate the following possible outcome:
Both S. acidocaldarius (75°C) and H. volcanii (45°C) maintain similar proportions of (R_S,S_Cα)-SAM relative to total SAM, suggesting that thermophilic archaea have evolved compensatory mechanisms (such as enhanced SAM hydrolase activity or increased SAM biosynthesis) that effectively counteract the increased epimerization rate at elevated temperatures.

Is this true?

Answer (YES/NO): NO